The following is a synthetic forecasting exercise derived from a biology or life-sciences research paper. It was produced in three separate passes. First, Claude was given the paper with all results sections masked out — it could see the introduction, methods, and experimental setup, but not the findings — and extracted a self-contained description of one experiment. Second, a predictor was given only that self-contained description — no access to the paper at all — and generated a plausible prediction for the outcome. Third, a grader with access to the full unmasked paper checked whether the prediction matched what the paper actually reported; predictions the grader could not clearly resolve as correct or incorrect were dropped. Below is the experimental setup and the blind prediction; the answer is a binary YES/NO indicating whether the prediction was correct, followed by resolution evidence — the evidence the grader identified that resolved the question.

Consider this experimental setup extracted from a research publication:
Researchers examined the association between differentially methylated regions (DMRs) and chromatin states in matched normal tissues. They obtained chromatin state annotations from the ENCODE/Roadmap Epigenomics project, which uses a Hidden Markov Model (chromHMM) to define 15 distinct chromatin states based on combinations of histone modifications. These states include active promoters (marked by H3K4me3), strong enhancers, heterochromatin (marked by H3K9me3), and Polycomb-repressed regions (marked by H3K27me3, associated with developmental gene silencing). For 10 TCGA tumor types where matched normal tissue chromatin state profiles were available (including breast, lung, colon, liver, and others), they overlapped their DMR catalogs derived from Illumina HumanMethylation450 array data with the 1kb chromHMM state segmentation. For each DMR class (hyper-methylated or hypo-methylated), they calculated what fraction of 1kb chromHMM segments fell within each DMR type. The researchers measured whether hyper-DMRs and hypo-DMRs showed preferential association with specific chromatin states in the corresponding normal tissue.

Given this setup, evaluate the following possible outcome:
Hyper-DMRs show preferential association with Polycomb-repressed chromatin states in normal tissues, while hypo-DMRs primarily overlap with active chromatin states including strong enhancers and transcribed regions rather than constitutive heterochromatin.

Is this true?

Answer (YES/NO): YES